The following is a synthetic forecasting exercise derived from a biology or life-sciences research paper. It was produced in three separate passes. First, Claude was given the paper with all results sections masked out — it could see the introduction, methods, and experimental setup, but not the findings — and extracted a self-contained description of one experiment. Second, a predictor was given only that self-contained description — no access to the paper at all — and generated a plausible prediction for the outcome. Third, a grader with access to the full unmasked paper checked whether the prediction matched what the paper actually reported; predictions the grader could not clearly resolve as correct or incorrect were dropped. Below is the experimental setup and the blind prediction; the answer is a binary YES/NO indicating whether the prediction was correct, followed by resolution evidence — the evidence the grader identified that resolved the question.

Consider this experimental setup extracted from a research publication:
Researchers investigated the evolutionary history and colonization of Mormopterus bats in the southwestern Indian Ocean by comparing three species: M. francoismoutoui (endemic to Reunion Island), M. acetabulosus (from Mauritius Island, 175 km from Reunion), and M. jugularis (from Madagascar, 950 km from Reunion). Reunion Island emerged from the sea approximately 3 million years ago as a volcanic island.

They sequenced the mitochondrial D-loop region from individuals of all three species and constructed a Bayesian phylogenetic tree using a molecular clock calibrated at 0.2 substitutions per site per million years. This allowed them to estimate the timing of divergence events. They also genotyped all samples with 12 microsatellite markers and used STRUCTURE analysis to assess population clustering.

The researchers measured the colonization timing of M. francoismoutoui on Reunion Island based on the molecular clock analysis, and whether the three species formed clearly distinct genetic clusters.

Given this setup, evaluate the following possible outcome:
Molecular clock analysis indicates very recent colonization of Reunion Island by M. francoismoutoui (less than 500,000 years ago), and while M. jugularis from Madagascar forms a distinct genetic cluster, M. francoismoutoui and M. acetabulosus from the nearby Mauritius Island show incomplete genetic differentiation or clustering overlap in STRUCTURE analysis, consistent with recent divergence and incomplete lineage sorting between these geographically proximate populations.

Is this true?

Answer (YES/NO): YES